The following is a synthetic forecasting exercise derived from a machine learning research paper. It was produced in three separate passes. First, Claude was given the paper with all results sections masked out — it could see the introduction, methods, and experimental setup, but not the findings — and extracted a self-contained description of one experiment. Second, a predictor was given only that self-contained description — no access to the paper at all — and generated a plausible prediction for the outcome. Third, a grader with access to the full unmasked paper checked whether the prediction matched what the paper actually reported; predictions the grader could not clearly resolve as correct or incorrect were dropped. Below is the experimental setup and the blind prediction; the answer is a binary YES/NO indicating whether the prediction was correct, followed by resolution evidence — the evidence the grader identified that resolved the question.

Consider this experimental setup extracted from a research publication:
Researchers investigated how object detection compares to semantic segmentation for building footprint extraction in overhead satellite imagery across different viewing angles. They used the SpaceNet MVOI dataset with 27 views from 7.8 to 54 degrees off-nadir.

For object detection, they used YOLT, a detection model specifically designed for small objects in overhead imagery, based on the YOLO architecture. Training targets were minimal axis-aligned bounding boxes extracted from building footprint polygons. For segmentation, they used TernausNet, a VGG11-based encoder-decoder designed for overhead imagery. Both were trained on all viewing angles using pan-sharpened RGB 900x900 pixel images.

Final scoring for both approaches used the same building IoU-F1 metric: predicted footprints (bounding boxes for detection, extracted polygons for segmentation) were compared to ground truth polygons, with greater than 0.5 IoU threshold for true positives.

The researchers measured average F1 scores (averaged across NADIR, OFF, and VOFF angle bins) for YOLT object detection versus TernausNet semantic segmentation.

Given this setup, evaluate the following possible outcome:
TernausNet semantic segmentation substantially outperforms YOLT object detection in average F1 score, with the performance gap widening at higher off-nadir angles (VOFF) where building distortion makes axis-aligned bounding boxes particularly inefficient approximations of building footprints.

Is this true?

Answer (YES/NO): NO